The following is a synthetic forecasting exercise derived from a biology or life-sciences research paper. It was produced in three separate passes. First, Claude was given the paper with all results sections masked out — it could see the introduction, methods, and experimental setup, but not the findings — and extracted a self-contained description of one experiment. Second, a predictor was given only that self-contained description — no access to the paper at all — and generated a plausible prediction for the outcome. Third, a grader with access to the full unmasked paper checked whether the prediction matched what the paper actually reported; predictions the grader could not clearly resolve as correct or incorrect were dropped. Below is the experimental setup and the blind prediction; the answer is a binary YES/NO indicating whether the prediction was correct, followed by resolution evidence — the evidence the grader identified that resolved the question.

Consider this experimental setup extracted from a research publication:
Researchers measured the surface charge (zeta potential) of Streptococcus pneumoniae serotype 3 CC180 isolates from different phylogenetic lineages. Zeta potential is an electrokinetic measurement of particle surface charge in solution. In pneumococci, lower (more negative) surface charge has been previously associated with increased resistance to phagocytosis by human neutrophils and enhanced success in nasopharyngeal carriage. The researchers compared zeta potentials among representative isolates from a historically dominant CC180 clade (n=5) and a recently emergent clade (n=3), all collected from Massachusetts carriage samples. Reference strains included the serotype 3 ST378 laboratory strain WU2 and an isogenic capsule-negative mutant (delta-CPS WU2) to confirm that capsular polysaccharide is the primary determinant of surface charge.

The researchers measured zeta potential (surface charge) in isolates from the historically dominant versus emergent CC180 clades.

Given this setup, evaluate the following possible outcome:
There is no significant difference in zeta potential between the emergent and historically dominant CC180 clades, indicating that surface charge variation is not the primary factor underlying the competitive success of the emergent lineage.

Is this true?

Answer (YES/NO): YES